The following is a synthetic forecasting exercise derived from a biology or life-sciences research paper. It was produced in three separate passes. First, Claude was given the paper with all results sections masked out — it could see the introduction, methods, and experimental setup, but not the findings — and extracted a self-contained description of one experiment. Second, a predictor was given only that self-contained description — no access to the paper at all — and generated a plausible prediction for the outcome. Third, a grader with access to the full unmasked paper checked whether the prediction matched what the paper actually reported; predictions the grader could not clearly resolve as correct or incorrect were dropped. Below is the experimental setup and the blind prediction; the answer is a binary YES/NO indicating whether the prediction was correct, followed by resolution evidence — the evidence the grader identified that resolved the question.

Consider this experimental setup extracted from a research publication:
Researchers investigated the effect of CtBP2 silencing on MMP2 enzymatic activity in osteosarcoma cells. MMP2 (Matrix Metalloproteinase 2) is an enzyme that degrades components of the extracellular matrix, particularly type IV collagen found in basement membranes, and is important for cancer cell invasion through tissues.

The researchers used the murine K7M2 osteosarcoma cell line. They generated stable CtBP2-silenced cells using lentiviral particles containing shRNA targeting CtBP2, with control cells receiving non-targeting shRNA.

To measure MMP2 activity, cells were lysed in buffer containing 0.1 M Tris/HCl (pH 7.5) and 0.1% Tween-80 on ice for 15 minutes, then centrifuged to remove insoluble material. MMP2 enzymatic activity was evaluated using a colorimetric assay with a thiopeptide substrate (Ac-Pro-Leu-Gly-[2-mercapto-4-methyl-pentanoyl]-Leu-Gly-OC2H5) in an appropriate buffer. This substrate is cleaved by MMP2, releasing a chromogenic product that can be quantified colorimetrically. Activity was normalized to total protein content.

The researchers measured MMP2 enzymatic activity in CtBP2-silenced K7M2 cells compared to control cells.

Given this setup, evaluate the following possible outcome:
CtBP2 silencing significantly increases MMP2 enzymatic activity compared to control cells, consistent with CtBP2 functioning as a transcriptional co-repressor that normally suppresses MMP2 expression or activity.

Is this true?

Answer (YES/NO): NO